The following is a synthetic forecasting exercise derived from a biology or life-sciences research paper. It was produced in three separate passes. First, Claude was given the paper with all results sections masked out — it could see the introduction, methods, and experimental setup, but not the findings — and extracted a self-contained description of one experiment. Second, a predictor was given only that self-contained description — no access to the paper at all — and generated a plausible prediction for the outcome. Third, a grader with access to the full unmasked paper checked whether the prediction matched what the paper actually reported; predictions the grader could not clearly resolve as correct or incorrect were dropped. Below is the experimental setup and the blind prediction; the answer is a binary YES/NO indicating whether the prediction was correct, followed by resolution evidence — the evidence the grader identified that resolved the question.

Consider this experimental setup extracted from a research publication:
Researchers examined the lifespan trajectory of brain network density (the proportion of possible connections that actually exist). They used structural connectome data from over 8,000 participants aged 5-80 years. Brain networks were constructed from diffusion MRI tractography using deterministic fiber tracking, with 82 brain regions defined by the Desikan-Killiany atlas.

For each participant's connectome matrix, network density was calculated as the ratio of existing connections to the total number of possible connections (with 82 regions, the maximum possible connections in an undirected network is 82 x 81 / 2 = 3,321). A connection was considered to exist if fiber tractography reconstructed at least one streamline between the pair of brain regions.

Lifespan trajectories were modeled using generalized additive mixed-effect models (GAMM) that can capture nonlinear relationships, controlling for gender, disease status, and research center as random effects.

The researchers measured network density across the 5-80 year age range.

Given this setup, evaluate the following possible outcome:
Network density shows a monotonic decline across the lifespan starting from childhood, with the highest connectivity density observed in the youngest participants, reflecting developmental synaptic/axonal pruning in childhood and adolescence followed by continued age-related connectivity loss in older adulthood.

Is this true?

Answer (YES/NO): NO